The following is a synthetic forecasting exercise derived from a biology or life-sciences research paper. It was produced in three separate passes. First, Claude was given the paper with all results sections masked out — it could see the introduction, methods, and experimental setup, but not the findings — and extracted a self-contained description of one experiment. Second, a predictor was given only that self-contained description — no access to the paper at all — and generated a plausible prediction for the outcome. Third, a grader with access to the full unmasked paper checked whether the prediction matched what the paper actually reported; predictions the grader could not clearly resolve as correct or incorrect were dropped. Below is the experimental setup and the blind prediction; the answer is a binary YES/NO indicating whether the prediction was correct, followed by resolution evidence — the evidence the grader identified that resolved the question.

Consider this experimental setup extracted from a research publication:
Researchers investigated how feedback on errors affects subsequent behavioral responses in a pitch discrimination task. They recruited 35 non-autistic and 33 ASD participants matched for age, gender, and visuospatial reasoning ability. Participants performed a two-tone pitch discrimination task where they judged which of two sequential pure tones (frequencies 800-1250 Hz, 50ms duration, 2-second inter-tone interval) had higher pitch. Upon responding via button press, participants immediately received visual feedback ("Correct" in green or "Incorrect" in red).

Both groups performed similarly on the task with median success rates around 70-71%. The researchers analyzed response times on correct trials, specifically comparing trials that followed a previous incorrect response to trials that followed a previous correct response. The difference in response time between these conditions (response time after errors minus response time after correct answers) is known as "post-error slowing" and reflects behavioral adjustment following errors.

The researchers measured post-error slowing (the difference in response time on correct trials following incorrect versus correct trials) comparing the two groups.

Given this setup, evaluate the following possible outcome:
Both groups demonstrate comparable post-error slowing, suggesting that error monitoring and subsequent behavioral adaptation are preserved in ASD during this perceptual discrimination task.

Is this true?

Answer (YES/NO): NO